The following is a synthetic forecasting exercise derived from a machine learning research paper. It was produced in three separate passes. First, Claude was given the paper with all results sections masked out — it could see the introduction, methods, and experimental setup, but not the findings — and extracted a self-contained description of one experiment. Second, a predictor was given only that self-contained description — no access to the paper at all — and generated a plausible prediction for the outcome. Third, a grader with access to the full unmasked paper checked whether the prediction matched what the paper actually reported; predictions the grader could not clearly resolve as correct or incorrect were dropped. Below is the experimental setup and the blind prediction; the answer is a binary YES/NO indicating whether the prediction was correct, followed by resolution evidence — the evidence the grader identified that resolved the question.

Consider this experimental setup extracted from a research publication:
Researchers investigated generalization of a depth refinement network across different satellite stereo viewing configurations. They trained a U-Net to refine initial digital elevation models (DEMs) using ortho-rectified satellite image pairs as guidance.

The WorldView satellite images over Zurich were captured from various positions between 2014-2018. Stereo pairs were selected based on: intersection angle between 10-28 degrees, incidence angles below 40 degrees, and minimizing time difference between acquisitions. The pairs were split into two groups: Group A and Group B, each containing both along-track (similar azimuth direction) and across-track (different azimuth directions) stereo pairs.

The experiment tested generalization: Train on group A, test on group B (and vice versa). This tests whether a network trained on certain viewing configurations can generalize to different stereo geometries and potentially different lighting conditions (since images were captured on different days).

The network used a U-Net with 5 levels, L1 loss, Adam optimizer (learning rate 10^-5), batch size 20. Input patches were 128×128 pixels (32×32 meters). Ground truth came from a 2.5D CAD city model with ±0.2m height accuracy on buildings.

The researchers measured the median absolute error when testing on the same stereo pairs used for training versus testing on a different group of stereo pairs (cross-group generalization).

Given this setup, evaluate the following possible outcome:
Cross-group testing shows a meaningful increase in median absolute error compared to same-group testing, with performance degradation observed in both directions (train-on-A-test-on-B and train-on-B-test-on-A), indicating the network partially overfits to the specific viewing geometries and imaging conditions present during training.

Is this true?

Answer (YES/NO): NO